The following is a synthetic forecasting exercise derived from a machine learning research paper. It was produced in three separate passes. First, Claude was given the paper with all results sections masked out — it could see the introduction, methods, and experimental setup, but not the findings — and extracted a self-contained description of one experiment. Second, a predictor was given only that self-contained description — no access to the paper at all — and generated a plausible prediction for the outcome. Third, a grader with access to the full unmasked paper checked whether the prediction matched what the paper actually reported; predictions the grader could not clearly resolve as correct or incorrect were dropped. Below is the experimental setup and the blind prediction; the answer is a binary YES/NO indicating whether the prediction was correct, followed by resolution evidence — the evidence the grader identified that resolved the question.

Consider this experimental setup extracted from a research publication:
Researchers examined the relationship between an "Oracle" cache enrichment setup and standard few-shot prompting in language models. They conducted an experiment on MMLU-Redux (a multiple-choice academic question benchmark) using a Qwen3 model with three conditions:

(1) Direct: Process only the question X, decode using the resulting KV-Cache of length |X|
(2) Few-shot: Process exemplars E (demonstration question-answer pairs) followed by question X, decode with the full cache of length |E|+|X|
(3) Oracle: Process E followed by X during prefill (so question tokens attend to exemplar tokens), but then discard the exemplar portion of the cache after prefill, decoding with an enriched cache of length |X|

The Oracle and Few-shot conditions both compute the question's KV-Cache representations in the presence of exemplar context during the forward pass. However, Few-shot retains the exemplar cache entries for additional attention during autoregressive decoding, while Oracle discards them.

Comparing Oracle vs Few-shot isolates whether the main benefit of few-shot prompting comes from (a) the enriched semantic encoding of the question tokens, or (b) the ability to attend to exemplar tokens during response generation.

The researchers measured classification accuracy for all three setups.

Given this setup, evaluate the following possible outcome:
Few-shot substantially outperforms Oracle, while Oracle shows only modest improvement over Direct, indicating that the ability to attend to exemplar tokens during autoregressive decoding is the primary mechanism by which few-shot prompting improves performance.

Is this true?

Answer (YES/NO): NO